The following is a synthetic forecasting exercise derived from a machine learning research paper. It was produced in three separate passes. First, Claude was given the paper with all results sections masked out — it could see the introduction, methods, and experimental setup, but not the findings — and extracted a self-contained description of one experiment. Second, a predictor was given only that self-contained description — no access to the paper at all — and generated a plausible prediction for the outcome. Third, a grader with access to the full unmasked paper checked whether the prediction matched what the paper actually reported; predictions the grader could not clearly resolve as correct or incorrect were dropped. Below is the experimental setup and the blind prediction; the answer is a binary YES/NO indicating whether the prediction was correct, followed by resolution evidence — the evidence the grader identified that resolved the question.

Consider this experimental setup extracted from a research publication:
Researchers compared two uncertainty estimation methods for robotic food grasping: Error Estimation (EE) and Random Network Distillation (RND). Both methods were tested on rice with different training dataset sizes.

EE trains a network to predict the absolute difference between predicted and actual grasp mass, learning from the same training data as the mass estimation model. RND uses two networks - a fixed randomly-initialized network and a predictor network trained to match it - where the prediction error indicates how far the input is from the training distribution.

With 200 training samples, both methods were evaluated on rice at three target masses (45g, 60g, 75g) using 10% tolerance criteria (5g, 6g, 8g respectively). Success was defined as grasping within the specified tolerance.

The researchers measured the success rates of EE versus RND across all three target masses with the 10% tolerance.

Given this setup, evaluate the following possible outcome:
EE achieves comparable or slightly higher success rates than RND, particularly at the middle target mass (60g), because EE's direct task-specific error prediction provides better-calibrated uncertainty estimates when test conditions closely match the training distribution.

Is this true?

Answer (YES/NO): NO